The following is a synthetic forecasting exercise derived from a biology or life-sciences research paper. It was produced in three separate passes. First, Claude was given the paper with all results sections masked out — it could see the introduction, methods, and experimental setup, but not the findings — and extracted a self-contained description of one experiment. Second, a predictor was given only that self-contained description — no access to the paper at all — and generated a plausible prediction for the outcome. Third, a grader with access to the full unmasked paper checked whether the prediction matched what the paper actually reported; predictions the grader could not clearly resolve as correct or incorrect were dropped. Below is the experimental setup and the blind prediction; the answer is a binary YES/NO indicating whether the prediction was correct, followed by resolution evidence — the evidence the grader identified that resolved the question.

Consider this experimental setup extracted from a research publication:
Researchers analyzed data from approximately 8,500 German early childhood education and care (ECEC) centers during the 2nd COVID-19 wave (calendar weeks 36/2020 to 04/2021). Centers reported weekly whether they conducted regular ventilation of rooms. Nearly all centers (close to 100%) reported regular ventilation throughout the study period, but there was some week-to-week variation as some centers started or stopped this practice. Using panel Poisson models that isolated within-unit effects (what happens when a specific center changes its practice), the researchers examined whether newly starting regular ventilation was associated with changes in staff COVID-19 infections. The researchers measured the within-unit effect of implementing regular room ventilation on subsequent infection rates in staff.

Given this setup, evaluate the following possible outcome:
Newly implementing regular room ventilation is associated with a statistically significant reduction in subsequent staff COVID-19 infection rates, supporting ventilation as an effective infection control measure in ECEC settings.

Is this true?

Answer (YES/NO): YES